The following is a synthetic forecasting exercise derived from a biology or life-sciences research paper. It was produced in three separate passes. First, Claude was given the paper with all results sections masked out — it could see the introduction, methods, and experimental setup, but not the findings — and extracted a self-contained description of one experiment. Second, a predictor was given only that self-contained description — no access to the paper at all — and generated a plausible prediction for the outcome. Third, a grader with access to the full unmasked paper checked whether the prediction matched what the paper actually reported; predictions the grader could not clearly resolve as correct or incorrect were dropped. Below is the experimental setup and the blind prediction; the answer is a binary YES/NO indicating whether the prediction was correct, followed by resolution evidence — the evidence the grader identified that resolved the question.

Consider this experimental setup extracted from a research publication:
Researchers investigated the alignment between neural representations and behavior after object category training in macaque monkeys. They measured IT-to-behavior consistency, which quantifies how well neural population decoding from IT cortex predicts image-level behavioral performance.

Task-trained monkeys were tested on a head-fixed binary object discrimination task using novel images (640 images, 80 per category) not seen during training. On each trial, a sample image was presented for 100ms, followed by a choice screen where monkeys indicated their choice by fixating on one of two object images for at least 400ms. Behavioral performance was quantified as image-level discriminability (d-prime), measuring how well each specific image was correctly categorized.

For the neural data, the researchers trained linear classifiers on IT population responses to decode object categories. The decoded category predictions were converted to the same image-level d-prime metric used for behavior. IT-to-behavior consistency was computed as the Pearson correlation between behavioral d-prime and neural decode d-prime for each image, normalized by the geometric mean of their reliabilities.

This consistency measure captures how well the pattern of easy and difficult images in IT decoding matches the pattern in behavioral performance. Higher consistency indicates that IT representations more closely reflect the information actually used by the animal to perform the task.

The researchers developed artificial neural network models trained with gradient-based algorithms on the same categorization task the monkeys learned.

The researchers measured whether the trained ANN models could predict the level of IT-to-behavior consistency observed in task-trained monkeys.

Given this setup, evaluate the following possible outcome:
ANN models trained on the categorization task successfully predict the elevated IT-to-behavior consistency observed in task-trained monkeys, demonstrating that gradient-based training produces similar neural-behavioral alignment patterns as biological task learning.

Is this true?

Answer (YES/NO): YES